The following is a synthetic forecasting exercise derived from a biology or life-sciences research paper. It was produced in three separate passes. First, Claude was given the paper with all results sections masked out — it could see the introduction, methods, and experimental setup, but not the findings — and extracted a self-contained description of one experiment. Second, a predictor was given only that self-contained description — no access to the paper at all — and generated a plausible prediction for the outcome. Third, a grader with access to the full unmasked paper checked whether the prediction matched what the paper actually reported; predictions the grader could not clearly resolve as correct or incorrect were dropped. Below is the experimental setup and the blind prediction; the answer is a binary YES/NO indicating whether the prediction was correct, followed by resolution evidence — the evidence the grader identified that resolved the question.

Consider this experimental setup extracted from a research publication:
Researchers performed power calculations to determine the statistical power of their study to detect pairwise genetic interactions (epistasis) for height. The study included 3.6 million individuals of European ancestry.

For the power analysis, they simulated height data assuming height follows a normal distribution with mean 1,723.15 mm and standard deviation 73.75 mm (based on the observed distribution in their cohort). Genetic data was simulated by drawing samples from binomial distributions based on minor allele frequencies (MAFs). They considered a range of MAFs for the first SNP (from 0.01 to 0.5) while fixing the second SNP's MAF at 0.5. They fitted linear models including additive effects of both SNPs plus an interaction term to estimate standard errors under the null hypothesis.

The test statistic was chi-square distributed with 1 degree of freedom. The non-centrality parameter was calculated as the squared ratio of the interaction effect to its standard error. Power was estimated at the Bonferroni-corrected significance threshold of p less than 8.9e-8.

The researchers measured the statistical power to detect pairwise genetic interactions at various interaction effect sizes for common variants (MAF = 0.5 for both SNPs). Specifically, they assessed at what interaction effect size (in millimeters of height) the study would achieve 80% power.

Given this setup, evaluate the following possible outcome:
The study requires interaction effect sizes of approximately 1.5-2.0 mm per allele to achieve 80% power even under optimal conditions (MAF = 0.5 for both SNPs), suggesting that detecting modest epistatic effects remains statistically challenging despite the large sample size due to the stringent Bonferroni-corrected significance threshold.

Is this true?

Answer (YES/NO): NO